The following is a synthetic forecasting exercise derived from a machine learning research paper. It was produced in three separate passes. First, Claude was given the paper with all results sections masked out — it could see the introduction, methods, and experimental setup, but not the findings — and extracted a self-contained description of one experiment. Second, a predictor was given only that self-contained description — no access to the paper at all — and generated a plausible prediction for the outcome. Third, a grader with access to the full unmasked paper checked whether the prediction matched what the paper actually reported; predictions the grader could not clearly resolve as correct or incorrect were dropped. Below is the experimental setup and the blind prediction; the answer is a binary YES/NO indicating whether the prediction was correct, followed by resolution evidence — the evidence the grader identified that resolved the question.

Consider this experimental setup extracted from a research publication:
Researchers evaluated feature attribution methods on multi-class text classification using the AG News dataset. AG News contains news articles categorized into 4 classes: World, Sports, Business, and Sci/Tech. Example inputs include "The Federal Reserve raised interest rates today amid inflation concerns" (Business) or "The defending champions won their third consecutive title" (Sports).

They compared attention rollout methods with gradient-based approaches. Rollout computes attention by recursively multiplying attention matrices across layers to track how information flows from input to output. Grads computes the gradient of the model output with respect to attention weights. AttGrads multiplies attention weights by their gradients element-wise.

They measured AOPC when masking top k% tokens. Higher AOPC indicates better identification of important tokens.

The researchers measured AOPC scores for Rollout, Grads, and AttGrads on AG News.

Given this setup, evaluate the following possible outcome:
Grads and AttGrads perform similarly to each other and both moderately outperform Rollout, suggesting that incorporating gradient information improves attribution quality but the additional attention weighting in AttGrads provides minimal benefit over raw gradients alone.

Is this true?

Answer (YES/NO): NO